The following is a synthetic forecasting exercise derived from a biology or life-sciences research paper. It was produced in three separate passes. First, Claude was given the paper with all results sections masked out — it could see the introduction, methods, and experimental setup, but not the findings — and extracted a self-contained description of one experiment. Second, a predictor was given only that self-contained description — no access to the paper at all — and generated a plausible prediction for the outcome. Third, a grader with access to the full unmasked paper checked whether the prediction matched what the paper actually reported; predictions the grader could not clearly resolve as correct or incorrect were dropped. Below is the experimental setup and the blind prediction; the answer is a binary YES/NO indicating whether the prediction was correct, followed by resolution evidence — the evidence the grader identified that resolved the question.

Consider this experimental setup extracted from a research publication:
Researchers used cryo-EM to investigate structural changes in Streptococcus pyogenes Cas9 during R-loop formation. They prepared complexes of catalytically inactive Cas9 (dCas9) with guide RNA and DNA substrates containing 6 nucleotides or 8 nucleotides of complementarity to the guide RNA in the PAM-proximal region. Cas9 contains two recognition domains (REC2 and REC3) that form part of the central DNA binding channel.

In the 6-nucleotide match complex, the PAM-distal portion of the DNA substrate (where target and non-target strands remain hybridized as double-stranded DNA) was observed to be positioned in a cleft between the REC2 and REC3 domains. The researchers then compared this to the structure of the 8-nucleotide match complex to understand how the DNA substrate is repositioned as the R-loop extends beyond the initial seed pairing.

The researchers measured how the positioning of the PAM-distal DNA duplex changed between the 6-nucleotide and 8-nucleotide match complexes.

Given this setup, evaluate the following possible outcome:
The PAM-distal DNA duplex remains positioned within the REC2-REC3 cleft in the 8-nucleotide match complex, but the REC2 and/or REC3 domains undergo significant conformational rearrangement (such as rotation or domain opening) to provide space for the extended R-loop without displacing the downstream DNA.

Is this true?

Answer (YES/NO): NO